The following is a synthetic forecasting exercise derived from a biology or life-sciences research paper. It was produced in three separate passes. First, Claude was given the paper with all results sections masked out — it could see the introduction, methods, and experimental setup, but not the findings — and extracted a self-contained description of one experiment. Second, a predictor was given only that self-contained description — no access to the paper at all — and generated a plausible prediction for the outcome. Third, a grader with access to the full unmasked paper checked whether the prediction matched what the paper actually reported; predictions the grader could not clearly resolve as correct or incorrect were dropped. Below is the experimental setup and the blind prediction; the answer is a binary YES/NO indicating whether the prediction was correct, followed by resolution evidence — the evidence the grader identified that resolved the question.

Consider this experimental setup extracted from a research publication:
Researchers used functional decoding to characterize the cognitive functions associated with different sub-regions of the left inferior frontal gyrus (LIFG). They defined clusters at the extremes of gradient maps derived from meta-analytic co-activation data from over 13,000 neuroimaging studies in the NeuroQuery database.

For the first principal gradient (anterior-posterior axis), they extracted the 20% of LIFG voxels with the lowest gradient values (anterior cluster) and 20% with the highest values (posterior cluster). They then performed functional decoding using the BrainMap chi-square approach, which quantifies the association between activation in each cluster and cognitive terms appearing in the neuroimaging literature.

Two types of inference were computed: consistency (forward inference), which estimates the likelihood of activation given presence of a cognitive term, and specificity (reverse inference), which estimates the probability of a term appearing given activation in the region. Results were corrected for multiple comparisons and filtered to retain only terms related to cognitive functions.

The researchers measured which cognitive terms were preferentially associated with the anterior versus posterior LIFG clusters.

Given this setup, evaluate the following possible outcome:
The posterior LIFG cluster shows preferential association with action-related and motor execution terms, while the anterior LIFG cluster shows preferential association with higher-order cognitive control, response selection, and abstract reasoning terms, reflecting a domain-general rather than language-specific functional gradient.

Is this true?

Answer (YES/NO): NO